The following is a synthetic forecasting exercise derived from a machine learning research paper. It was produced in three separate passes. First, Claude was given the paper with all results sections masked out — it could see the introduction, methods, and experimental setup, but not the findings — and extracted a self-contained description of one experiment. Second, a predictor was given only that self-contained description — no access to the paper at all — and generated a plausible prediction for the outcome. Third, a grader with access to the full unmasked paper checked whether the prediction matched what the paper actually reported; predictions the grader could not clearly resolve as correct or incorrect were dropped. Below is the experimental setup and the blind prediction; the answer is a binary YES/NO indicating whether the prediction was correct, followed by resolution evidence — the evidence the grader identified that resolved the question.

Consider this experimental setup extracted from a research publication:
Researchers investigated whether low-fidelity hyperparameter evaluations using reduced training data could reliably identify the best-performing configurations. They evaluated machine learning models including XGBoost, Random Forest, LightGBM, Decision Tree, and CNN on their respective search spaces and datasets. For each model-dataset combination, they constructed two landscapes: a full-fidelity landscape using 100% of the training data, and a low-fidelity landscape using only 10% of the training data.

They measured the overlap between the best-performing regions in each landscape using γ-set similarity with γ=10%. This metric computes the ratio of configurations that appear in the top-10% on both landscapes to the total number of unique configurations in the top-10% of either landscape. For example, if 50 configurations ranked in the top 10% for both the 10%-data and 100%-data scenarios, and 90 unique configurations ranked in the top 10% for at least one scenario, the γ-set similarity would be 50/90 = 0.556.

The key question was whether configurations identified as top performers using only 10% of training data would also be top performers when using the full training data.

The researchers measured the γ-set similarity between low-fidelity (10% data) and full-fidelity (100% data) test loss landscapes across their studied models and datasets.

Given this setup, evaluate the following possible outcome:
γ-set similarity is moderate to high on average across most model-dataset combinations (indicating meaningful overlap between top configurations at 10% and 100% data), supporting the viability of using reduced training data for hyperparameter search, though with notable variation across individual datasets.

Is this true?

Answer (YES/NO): YES